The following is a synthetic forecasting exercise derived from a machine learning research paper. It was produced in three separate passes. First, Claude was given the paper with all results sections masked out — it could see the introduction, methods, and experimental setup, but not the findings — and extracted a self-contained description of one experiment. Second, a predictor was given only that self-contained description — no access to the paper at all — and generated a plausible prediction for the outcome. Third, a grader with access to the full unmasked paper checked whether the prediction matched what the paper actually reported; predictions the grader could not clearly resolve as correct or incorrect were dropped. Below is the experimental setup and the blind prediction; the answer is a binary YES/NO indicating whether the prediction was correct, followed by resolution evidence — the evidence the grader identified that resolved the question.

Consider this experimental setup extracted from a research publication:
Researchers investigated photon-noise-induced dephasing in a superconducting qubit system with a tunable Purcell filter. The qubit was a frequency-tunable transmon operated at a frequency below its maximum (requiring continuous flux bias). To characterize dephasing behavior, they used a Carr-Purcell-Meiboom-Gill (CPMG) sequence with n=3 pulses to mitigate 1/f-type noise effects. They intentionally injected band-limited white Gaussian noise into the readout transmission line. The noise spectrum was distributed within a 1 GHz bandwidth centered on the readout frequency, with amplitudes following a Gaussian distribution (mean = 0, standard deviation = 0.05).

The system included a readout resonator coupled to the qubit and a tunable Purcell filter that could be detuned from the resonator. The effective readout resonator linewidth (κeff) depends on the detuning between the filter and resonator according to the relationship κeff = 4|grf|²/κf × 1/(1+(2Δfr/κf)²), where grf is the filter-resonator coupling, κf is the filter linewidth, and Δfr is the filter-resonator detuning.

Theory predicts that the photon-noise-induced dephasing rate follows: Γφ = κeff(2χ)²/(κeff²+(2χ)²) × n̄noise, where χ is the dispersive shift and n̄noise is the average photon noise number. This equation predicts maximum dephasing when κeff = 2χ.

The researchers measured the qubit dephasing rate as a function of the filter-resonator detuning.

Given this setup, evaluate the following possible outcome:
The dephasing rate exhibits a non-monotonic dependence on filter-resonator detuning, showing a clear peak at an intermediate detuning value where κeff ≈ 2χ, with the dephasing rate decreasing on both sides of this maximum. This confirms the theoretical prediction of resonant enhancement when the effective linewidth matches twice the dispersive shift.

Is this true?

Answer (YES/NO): YES